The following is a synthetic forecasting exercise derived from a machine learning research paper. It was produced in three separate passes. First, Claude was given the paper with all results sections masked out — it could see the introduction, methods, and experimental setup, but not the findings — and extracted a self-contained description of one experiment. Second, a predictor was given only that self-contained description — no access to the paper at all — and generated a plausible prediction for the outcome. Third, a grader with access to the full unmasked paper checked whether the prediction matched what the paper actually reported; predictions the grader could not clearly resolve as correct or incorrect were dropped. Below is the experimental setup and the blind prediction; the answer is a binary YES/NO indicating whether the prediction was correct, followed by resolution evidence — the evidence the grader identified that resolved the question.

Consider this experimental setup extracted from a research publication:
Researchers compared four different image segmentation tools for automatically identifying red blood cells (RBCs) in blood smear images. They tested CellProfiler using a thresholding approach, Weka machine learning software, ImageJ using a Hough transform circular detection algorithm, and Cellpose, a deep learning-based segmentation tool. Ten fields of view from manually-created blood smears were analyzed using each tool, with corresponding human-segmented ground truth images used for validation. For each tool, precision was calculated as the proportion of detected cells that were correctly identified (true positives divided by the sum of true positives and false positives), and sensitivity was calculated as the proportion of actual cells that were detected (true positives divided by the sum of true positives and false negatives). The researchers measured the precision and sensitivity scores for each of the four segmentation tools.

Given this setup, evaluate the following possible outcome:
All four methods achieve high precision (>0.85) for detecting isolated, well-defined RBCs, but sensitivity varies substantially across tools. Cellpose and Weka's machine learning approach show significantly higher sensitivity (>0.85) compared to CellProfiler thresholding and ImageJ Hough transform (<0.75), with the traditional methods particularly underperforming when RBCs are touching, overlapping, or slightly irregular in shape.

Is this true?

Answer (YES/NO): NO